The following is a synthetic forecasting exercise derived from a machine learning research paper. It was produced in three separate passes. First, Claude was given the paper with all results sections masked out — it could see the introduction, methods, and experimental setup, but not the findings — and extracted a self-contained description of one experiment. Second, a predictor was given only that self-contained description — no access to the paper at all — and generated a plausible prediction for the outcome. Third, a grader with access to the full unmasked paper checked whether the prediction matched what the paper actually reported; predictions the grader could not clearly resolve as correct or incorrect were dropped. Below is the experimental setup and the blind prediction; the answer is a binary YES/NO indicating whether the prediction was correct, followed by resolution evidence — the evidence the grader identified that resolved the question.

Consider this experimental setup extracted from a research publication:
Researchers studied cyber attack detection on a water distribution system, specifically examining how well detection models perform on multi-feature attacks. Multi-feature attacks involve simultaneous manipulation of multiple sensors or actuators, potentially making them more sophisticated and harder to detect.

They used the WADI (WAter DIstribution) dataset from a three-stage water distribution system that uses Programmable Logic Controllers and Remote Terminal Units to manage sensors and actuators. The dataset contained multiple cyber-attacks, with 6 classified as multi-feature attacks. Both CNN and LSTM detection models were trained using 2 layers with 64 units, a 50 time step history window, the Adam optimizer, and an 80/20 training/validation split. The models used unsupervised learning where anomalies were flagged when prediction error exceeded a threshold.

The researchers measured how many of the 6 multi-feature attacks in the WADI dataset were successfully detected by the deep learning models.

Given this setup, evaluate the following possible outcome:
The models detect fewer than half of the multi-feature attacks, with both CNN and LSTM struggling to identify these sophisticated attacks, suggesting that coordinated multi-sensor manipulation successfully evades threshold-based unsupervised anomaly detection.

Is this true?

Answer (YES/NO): YES